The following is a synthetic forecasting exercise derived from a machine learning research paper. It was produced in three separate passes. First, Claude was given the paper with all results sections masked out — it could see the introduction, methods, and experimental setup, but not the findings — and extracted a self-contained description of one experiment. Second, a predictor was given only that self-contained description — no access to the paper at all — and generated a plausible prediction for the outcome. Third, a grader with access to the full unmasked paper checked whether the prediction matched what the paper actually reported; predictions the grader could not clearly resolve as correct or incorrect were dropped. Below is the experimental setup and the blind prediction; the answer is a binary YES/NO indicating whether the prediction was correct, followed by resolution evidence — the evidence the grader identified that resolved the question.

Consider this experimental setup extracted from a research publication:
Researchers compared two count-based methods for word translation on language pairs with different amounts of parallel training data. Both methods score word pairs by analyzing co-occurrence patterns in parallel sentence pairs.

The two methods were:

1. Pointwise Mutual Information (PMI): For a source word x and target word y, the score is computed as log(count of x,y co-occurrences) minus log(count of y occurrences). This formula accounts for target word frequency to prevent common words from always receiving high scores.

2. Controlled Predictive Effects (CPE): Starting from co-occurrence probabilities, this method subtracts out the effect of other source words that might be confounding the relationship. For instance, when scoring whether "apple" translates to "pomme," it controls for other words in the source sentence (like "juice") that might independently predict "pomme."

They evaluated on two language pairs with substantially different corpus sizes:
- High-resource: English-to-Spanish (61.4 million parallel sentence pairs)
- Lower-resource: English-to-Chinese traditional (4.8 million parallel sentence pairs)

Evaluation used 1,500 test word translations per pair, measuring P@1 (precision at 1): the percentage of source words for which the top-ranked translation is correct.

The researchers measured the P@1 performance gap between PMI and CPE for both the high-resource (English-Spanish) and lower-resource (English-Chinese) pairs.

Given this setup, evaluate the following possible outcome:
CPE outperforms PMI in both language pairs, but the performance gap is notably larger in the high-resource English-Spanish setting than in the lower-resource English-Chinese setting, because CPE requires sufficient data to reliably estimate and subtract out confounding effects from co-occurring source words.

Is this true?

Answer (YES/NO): NO